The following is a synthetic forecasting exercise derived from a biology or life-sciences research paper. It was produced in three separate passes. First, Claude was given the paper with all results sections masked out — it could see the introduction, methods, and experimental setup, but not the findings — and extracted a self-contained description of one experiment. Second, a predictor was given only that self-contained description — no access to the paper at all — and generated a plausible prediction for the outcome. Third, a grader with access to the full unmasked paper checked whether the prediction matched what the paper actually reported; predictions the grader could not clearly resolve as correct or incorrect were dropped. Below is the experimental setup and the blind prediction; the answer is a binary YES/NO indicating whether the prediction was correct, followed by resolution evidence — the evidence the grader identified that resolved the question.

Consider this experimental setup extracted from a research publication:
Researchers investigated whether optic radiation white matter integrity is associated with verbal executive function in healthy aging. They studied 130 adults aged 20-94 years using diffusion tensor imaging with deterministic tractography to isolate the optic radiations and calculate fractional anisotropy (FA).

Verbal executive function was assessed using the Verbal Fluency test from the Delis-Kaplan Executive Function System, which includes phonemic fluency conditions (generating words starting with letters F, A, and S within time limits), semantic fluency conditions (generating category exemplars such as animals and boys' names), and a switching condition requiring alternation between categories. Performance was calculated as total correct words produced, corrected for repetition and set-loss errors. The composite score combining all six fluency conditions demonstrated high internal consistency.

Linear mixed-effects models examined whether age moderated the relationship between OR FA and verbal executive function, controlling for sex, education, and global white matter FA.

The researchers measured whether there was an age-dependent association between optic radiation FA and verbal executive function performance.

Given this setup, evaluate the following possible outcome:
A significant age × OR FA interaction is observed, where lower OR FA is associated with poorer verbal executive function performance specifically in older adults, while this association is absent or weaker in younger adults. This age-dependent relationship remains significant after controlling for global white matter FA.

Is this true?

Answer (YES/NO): NO